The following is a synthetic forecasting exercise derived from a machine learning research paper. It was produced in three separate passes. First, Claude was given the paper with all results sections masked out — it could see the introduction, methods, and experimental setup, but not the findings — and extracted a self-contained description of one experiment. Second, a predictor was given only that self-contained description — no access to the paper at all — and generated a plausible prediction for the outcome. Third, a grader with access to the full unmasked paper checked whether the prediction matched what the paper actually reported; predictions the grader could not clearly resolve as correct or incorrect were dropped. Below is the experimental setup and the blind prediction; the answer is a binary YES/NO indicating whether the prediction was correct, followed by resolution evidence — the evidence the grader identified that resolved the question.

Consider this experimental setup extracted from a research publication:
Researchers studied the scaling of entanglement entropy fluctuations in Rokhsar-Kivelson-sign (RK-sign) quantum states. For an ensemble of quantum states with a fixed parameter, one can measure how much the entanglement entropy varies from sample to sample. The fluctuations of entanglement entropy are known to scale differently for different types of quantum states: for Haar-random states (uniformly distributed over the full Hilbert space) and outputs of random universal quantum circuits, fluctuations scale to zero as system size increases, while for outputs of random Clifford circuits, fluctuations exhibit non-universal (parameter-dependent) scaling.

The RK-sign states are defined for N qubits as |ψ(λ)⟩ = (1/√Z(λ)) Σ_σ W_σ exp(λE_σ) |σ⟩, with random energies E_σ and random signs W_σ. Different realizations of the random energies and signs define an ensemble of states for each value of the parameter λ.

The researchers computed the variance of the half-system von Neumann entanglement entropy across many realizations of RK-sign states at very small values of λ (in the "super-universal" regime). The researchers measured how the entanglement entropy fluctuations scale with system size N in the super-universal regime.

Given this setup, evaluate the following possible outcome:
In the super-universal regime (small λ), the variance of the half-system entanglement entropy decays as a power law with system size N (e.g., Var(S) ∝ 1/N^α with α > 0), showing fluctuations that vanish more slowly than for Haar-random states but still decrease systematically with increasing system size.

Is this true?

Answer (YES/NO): NO